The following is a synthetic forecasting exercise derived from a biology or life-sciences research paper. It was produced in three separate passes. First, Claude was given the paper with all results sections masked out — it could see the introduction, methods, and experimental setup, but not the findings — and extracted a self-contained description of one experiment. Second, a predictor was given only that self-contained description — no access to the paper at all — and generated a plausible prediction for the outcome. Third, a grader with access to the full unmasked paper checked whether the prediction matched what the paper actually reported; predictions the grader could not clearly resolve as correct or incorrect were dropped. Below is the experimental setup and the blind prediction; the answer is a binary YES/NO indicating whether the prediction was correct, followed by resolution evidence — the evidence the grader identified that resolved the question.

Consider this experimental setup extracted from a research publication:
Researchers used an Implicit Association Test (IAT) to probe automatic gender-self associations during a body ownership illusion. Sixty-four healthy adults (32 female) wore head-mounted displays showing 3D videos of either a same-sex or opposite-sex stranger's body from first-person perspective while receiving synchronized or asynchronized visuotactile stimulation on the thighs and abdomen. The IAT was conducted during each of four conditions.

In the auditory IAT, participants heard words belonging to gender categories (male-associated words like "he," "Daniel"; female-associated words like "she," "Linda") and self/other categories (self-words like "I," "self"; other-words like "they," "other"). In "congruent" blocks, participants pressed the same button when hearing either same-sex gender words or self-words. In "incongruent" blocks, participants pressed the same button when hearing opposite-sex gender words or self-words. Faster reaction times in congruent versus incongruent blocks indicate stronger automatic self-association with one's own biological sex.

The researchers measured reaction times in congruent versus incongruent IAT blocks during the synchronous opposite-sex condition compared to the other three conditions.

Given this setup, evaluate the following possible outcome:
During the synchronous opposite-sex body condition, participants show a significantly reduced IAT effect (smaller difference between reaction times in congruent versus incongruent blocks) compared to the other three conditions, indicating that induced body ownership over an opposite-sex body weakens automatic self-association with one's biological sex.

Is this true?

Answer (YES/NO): YES